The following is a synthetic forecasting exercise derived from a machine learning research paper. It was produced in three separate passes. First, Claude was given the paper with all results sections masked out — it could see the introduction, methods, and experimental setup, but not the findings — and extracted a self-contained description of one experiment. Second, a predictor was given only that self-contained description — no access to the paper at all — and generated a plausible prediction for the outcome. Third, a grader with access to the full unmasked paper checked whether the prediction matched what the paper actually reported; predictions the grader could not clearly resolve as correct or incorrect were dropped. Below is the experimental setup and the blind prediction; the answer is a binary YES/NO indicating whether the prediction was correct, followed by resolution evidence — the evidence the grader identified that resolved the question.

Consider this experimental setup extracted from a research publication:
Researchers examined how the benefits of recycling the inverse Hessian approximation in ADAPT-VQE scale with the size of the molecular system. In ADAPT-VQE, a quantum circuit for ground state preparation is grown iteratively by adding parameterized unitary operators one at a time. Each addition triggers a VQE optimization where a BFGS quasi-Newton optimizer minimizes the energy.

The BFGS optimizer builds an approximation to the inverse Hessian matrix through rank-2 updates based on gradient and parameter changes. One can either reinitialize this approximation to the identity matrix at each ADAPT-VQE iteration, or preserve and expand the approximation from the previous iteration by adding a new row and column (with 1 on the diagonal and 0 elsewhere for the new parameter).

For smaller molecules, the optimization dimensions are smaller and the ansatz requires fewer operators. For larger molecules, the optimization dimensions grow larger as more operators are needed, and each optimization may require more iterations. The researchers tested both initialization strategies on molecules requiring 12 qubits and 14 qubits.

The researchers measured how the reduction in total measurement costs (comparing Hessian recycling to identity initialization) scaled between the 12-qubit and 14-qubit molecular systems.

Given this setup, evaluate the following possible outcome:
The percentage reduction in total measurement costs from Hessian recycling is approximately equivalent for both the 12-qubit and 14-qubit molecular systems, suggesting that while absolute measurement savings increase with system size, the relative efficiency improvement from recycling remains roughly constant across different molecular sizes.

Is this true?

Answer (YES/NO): YES